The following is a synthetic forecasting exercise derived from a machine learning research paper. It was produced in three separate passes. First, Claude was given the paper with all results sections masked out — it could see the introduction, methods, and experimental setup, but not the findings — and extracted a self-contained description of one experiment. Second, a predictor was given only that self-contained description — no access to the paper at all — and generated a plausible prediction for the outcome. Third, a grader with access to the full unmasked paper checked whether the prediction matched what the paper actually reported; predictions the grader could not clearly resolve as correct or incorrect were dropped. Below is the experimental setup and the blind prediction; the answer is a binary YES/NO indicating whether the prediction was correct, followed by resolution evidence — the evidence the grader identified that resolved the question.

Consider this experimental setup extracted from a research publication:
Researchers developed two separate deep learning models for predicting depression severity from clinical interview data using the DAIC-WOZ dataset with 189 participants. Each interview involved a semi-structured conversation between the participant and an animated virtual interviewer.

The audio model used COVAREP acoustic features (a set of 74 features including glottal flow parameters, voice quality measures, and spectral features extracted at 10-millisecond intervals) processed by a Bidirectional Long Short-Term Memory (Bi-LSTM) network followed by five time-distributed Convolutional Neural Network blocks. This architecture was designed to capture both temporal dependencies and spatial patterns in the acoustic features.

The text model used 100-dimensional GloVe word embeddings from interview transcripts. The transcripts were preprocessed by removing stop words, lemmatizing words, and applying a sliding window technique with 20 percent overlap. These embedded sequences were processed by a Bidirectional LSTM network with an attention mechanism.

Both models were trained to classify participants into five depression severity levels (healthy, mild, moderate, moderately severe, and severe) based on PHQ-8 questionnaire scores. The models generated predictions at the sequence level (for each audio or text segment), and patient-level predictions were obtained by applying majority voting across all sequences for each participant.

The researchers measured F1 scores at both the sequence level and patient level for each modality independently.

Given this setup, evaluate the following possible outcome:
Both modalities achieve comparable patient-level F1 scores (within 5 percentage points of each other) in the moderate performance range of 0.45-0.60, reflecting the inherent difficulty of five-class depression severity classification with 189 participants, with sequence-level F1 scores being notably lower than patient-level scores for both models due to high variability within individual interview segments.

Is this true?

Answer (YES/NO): NO